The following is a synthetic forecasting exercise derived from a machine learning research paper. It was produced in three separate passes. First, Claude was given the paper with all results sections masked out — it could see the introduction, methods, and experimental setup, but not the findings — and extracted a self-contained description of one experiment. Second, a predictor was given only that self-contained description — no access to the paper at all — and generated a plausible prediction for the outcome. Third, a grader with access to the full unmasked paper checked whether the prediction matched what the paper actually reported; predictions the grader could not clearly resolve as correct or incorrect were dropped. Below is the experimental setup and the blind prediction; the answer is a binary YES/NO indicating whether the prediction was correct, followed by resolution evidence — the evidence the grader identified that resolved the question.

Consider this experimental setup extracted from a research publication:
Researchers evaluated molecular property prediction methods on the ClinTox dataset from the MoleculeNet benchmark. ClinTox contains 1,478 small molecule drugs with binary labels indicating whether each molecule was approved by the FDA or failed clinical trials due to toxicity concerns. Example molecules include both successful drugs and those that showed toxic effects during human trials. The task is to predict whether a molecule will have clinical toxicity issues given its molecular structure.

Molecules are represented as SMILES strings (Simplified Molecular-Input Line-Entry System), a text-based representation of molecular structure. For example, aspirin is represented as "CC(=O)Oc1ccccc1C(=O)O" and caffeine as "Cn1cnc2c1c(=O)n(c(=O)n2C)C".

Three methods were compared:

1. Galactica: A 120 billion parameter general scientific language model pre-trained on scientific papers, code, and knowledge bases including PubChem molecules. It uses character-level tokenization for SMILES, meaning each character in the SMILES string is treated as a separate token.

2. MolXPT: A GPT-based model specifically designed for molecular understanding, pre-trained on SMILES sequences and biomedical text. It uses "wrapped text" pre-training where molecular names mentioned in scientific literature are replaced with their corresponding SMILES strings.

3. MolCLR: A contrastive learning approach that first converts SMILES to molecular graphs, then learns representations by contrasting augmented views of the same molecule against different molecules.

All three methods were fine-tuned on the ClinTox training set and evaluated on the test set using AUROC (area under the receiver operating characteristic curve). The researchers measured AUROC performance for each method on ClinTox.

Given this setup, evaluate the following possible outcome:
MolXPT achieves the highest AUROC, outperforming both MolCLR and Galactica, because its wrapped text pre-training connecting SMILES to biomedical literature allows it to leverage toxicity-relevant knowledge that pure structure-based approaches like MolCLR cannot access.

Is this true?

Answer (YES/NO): YES